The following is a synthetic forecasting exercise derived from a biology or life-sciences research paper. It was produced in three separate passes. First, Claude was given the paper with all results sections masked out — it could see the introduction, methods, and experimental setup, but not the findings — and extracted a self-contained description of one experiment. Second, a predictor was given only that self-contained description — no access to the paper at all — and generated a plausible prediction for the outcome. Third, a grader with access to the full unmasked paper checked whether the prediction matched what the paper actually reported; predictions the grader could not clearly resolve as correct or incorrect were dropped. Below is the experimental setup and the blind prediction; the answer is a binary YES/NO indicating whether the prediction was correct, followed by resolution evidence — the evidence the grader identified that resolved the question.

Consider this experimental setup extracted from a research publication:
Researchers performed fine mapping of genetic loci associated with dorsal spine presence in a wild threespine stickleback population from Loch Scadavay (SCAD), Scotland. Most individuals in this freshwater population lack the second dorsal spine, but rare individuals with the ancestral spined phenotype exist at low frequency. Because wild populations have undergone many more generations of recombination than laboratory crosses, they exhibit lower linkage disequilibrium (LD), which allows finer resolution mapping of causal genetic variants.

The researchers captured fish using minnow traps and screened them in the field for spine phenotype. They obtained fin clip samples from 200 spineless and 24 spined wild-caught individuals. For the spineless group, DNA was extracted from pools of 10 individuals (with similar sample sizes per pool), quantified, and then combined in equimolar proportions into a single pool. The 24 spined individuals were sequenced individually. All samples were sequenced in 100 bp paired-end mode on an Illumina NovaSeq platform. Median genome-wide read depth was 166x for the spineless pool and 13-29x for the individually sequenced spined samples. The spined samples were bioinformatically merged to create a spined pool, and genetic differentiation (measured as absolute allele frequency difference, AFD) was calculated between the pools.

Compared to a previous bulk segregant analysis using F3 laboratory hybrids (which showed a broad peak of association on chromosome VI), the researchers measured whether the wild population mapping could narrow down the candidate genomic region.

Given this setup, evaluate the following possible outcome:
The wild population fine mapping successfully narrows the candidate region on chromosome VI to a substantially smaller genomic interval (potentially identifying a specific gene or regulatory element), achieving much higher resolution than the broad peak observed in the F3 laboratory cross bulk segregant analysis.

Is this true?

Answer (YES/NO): NO